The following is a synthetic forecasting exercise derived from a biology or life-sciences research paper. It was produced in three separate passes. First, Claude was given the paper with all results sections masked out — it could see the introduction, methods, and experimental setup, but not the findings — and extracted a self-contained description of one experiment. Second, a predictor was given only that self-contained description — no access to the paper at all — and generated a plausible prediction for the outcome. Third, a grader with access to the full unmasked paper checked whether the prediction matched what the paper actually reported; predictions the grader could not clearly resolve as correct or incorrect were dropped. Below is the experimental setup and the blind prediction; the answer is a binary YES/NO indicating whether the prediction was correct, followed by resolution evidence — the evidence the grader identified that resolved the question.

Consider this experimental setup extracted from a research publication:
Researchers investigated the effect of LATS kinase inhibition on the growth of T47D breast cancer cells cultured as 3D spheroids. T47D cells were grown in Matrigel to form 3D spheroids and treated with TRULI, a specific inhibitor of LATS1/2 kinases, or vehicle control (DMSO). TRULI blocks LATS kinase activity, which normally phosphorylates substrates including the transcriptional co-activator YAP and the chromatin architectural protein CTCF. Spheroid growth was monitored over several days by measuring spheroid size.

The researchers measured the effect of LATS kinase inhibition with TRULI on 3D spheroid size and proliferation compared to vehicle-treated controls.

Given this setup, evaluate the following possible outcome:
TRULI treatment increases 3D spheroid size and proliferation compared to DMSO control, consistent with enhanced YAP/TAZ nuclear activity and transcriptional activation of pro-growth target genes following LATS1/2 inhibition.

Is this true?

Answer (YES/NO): NO